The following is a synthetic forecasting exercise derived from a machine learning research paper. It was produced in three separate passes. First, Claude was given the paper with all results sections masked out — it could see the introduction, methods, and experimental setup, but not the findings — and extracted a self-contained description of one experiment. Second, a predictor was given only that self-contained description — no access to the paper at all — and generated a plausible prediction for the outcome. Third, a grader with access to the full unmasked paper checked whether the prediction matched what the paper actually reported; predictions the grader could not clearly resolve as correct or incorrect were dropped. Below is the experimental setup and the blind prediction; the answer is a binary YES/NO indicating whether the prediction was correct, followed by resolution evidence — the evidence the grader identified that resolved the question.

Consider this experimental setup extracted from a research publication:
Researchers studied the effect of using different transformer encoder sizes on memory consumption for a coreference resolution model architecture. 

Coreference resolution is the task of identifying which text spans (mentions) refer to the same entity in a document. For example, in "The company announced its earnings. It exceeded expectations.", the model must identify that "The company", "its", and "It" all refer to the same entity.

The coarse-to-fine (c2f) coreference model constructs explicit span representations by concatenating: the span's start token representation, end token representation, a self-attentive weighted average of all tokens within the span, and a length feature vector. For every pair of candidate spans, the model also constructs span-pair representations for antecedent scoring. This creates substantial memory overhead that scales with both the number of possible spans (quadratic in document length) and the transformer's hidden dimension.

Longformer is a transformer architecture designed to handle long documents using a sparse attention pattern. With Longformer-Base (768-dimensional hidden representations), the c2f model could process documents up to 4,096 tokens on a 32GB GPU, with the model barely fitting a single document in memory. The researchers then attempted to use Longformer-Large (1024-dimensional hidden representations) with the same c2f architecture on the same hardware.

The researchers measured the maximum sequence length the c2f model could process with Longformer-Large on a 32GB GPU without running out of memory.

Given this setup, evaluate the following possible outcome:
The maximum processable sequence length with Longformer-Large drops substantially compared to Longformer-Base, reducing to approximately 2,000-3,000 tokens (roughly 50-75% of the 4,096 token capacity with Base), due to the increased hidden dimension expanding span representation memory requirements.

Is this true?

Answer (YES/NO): YES